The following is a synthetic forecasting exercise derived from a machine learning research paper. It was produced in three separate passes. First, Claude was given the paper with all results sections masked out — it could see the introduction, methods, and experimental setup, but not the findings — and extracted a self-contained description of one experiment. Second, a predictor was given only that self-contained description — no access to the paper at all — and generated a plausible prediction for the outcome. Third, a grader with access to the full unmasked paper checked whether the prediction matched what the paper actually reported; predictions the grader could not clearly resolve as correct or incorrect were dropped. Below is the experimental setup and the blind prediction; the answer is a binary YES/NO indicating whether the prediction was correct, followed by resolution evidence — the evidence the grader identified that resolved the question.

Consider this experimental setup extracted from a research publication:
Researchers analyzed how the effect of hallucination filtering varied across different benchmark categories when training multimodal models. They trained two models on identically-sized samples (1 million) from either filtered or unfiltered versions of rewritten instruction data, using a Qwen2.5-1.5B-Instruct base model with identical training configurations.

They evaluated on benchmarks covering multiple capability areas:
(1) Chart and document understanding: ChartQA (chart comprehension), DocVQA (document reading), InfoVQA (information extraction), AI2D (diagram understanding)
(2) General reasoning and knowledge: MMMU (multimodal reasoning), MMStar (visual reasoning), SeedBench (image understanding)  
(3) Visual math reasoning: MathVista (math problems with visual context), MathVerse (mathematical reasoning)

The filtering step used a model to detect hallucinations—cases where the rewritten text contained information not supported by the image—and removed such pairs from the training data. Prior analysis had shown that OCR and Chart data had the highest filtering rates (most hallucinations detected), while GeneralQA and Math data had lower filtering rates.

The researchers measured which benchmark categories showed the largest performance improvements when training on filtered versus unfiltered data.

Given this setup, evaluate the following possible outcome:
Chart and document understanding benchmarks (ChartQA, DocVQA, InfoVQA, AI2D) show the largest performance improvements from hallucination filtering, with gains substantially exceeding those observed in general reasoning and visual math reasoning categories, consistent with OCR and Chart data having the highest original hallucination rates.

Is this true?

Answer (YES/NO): NO